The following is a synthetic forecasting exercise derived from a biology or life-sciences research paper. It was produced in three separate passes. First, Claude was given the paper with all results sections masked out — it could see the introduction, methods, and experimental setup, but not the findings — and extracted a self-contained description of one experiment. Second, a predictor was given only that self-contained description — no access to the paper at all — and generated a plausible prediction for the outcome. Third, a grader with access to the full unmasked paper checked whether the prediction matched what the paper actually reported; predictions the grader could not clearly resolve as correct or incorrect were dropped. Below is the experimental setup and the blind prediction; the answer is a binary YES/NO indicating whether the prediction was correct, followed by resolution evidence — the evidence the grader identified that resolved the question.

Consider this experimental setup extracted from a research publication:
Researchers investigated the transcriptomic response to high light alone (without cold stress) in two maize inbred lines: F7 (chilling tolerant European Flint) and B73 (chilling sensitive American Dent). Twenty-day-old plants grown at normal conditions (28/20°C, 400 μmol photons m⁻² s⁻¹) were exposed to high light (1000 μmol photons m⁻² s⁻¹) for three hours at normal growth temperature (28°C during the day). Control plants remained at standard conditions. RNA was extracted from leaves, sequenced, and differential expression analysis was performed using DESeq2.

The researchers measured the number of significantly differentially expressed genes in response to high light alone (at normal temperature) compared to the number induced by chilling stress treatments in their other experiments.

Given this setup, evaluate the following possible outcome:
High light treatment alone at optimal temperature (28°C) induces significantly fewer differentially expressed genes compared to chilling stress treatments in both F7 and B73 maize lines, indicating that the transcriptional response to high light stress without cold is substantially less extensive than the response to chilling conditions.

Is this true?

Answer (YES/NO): YES